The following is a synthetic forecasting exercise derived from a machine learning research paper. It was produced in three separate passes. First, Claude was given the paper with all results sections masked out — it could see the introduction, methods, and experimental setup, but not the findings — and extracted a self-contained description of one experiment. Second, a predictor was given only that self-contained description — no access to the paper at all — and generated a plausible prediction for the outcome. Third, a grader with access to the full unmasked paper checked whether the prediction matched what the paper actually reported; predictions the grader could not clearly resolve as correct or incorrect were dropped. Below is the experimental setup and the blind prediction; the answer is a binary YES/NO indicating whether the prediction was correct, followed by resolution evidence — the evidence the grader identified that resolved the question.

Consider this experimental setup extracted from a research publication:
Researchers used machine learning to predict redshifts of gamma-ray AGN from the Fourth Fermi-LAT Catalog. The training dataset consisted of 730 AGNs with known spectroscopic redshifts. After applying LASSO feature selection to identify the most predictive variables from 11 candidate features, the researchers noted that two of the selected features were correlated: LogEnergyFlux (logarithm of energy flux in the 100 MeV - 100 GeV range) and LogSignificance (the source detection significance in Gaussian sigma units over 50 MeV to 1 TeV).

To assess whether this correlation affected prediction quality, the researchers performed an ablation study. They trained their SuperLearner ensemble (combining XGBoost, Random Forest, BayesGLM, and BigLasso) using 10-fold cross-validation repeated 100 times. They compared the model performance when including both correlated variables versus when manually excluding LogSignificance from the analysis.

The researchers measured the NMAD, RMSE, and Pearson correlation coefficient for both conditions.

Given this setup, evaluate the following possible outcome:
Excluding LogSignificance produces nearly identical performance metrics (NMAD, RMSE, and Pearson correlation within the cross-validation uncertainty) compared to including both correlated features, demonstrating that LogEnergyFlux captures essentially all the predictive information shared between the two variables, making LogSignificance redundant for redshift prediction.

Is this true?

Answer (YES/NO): YES